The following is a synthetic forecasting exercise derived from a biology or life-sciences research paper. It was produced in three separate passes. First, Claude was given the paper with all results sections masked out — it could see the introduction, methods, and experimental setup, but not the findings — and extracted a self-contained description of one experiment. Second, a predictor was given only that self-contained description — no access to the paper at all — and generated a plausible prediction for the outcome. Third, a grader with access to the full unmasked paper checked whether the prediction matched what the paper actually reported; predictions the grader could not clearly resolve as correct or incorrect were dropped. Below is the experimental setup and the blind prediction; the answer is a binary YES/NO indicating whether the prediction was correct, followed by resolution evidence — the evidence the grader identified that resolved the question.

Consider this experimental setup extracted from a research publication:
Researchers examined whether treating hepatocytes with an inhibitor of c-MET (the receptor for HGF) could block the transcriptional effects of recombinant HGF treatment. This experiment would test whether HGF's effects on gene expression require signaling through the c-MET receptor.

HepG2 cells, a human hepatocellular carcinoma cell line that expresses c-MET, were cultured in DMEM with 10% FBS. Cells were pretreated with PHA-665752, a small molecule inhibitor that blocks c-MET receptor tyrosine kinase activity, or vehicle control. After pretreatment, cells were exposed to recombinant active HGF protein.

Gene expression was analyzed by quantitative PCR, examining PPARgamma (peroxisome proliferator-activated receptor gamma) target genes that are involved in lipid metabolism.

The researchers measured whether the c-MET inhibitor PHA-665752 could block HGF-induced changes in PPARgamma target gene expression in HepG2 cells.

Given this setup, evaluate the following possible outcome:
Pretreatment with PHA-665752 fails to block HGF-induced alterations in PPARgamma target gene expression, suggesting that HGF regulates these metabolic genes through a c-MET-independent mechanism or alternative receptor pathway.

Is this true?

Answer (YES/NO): NO